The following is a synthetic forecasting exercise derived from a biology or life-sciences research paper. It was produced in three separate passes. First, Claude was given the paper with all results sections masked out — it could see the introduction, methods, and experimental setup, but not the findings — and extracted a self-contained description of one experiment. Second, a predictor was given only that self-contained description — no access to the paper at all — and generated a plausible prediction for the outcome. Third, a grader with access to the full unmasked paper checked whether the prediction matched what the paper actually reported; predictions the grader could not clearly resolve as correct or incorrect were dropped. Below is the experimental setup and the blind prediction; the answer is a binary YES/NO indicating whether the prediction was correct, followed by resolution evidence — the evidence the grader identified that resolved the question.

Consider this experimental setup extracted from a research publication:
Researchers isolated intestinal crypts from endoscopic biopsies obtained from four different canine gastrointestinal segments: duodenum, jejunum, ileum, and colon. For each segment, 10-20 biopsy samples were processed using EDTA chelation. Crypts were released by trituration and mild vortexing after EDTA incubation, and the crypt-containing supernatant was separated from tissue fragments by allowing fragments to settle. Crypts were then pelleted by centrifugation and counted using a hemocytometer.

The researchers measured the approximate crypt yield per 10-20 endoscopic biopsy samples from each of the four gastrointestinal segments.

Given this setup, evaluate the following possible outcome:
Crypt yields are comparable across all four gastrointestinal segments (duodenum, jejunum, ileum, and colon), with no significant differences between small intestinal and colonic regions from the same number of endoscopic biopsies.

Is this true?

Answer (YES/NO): NO